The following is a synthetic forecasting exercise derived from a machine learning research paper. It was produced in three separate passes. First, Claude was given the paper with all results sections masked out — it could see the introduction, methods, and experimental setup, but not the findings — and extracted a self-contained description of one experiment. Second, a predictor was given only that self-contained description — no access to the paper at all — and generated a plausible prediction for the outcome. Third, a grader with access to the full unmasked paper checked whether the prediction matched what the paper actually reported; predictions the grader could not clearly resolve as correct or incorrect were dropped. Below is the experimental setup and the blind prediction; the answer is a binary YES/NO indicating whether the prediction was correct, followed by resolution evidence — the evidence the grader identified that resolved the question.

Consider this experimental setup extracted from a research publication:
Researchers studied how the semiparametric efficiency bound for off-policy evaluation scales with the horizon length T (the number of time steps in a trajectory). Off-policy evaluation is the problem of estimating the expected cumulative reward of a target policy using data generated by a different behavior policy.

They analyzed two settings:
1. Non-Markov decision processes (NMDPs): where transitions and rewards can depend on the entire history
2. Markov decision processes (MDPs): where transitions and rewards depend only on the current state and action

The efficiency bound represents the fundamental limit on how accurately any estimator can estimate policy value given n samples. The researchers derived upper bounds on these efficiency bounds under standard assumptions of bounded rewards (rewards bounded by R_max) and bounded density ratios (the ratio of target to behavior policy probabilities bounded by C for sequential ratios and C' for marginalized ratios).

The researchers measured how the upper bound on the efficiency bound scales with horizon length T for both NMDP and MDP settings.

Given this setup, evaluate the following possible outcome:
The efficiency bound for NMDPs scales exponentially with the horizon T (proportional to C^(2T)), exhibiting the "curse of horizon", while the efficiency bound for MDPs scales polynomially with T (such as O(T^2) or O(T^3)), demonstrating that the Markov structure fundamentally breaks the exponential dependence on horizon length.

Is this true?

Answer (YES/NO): NO